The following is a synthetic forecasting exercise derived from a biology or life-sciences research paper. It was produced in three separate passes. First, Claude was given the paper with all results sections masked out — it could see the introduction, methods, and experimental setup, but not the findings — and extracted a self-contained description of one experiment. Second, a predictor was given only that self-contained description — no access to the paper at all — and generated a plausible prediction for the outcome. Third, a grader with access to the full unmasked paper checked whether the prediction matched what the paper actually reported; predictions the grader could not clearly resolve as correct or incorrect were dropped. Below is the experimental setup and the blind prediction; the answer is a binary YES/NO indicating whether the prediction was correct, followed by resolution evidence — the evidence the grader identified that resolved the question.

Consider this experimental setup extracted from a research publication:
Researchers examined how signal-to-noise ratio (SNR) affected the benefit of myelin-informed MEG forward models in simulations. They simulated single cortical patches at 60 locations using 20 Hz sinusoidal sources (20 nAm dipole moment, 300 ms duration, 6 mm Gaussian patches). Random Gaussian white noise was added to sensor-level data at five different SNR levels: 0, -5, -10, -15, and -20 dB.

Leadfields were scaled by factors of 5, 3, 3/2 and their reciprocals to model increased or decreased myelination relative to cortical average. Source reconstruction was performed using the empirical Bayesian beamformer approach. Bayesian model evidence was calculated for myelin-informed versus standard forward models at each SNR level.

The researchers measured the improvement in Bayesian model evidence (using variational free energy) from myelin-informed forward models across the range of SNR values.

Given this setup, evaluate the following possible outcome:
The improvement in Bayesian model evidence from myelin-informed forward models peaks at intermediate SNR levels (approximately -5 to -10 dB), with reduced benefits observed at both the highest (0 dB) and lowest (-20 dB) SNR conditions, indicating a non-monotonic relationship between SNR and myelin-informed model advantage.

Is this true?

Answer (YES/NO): NO